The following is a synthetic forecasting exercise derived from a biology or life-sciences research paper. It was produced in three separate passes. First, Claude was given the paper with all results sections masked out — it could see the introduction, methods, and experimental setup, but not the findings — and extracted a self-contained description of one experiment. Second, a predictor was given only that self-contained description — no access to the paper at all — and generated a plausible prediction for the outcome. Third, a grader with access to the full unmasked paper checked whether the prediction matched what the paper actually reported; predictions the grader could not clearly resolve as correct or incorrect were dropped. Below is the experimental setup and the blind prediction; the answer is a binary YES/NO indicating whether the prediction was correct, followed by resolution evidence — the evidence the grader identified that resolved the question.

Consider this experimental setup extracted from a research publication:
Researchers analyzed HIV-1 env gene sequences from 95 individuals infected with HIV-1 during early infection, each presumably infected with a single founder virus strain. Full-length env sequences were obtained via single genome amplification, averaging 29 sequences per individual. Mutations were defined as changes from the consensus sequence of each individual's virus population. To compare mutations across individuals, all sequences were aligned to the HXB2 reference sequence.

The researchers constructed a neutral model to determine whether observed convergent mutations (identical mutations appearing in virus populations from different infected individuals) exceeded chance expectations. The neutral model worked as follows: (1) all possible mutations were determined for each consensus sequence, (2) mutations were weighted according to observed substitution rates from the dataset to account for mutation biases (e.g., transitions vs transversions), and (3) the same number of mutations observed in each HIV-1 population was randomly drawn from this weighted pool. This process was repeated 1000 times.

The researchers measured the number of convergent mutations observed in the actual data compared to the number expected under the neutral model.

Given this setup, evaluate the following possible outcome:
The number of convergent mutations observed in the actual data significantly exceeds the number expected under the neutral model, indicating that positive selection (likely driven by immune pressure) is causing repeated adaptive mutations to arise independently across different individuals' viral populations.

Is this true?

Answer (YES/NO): NO